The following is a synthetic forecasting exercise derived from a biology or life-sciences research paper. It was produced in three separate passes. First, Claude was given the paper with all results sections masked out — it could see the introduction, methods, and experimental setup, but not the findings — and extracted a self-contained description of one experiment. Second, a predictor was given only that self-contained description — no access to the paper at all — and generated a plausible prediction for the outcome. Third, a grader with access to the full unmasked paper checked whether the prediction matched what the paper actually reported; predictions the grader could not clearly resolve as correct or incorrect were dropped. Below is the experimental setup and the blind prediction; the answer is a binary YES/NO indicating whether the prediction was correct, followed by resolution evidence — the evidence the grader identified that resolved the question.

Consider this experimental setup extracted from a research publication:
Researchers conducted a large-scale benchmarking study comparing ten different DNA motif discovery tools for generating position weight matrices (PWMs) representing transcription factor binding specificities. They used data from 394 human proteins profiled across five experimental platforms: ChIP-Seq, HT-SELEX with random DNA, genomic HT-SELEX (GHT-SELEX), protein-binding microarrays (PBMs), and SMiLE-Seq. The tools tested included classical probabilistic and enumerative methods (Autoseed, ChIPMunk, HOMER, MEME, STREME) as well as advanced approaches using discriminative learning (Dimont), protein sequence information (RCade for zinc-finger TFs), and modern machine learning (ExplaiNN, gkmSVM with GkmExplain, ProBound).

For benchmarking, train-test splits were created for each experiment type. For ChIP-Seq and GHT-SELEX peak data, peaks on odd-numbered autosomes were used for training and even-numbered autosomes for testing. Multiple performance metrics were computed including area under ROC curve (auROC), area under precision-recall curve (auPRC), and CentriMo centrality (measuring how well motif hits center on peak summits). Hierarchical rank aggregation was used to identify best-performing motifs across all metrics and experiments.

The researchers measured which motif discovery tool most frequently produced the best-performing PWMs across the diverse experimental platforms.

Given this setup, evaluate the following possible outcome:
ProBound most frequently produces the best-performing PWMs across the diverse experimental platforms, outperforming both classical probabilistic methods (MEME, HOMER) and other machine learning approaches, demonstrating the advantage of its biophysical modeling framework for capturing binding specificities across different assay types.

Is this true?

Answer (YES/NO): NO